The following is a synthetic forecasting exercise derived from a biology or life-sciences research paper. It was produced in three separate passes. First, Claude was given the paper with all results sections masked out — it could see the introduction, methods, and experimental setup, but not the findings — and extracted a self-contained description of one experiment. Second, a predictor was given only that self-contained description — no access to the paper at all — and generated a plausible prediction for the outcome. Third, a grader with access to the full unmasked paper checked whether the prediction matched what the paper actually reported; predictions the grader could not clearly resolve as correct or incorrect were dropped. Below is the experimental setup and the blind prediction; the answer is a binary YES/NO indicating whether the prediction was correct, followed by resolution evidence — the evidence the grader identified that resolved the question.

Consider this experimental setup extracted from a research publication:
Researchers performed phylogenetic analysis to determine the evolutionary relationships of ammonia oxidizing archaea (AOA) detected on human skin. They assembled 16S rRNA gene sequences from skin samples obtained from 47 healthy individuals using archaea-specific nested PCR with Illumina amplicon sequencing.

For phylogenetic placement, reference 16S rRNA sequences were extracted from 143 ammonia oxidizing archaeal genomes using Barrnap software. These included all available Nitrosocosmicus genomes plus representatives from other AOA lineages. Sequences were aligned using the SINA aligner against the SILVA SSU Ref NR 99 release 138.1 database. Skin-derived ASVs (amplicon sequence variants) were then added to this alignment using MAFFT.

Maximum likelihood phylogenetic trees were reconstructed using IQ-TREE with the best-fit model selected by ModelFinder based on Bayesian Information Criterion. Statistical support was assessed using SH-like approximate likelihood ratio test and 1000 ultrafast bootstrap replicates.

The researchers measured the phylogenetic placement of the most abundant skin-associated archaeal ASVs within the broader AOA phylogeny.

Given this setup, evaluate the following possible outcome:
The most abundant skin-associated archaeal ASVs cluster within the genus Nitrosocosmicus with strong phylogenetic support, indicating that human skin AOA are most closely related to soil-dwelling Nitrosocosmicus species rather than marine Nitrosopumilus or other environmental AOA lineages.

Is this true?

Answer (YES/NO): YES